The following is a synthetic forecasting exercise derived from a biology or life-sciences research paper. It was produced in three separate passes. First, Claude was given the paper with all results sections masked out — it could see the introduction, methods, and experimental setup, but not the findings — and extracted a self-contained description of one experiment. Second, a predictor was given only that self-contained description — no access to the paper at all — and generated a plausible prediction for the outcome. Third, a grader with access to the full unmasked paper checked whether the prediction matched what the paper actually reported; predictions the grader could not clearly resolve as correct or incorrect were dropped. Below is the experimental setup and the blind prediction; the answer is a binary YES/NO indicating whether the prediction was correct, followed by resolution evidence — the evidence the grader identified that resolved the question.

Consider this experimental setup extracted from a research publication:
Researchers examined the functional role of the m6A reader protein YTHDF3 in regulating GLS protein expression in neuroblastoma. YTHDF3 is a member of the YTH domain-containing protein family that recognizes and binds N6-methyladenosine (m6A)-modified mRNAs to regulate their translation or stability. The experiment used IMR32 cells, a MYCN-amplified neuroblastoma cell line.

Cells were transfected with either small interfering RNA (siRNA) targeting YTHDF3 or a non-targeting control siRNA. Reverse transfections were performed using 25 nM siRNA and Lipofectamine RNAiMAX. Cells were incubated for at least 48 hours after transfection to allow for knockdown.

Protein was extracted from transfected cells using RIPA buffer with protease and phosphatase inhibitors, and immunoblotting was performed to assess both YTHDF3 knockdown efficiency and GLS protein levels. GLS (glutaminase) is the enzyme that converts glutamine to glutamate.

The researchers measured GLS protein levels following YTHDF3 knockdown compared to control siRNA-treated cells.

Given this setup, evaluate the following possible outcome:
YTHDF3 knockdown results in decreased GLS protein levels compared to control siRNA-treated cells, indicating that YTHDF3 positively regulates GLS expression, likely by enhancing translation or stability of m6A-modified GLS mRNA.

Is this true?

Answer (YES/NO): YES